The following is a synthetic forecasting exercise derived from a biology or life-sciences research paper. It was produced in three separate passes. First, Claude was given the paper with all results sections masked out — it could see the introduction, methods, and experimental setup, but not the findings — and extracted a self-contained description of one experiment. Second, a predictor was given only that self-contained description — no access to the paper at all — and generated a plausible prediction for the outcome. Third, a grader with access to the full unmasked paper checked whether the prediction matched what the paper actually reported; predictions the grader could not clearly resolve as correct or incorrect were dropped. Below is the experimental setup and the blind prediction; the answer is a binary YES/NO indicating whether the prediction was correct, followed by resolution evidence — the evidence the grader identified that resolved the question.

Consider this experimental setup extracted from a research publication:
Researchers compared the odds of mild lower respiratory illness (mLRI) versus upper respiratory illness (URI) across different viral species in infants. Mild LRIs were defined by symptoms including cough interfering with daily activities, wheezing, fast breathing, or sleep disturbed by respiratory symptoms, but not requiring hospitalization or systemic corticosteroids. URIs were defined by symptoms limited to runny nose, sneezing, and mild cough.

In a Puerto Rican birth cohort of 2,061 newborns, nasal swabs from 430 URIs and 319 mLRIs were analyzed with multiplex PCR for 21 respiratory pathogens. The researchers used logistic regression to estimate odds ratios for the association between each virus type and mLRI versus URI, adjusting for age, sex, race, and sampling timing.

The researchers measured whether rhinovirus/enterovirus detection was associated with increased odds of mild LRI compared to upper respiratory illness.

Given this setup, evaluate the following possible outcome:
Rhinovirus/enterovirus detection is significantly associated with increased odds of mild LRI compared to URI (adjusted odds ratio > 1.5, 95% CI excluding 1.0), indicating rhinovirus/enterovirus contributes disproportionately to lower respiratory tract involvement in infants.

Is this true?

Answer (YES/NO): NO